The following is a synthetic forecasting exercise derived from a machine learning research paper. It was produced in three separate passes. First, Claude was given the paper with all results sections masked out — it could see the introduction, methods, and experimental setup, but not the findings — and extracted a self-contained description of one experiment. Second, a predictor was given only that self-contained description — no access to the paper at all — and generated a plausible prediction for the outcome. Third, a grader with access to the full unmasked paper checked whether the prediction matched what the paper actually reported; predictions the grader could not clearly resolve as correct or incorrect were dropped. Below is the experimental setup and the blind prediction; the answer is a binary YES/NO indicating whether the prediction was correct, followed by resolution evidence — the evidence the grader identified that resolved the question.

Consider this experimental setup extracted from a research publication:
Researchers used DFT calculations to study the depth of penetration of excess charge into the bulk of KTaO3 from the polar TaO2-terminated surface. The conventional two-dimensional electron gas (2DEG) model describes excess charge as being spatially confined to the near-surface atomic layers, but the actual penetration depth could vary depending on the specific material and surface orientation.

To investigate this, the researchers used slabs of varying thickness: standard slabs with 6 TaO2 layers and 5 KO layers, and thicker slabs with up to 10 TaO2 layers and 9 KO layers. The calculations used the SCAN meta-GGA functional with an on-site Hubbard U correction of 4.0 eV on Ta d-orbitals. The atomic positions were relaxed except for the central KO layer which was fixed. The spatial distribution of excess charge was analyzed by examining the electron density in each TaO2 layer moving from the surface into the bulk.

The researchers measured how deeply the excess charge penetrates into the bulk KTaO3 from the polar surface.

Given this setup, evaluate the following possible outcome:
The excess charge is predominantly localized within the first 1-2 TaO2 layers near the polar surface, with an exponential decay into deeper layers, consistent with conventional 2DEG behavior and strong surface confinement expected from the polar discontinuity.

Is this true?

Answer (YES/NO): NO